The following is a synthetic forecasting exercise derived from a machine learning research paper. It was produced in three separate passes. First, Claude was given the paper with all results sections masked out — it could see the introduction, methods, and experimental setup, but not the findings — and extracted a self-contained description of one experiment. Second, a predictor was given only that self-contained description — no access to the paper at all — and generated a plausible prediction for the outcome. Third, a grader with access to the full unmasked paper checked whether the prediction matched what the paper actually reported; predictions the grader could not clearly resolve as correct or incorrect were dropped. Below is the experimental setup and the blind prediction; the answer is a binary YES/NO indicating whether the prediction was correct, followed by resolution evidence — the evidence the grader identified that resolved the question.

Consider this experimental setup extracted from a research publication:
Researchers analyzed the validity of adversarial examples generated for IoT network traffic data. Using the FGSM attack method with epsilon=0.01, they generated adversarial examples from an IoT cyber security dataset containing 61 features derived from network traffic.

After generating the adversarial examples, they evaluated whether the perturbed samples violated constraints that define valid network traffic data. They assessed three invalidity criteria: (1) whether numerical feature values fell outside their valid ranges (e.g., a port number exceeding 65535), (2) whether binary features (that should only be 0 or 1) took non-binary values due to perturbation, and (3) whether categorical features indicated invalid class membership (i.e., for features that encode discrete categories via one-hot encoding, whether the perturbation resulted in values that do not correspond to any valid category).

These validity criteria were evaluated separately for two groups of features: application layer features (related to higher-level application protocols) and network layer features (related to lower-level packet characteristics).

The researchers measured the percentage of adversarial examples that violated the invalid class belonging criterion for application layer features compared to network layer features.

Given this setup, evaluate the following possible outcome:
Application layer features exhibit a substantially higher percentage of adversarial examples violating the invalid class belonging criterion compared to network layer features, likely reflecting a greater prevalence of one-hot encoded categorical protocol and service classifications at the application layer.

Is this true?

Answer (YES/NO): YES